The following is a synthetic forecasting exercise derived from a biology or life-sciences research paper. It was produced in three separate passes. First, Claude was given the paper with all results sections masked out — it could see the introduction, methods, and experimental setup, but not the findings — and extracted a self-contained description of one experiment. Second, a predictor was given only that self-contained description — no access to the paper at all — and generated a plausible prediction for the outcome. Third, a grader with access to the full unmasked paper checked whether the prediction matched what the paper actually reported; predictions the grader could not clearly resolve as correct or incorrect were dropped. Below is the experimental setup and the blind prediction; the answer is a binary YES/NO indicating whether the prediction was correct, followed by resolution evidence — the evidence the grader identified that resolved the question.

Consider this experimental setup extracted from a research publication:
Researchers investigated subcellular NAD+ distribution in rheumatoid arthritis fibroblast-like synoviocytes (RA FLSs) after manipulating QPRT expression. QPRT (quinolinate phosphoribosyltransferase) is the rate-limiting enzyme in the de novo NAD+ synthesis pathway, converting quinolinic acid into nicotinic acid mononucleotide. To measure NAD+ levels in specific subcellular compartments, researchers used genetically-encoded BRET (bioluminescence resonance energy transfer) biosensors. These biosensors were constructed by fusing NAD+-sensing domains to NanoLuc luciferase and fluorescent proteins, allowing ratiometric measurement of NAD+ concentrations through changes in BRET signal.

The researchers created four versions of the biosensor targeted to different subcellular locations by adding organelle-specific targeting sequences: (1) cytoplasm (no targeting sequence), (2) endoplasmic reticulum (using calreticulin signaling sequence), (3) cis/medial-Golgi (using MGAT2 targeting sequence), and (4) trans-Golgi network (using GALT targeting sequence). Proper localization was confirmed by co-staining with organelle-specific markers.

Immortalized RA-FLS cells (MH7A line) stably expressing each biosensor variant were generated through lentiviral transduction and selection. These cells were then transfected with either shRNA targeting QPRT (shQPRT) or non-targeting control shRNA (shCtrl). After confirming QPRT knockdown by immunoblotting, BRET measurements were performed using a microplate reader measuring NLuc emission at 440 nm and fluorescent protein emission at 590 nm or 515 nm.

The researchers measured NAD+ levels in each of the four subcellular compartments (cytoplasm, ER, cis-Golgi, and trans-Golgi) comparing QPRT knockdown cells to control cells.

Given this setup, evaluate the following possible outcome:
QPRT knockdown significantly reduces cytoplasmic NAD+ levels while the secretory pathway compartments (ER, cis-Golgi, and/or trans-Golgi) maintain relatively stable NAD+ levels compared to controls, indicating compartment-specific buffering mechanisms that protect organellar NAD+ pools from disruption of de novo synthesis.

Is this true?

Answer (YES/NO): NO